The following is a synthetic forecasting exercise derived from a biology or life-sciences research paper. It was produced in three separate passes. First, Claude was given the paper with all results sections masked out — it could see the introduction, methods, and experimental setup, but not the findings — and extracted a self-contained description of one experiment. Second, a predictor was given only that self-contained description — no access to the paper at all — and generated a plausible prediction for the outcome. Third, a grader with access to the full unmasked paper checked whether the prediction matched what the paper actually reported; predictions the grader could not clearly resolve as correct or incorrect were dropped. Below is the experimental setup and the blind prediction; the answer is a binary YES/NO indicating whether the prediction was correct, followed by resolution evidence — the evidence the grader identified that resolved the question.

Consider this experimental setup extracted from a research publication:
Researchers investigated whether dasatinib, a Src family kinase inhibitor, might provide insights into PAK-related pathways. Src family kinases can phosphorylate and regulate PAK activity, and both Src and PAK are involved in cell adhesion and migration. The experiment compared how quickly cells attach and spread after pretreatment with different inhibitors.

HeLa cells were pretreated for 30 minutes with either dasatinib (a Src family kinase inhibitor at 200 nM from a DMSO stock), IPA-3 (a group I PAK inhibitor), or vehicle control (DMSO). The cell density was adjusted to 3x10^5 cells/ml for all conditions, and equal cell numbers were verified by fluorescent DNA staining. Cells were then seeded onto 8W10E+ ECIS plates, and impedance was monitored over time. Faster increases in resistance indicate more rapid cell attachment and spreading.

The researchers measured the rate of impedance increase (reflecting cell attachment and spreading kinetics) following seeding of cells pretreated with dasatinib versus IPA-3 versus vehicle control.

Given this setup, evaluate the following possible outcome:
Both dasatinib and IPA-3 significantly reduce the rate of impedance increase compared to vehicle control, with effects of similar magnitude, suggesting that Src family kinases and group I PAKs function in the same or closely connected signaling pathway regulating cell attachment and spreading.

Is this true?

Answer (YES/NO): NO